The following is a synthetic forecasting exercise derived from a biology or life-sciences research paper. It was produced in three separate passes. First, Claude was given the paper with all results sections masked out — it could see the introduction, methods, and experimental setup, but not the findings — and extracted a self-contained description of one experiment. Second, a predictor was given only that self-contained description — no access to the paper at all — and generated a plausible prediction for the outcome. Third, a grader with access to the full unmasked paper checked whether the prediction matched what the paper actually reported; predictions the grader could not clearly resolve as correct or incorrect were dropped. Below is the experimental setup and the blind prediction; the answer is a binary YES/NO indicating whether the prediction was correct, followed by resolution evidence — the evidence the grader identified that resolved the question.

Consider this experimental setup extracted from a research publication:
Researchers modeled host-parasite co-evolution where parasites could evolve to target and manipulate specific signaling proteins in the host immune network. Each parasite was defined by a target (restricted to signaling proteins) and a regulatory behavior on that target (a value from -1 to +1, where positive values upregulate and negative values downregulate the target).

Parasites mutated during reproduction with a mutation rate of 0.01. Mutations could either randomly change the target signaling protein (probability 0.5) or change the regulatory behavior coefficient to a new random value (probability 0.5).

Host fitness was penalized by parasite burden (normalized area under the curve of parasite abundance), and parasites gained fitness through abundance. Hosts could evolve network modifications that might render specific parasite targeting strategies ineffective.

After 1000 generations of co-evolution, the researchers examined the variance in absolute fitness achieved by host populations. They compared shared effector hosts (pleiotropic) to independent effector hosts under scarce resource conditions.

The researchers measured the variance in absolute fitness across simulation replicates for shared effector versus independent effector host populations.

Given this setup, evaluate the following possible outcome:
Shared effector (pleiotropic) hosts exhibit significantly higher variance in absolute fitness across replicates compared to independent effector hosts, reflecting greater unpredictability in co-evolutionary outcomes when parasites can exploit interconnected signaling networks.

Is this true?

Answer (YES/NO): NO